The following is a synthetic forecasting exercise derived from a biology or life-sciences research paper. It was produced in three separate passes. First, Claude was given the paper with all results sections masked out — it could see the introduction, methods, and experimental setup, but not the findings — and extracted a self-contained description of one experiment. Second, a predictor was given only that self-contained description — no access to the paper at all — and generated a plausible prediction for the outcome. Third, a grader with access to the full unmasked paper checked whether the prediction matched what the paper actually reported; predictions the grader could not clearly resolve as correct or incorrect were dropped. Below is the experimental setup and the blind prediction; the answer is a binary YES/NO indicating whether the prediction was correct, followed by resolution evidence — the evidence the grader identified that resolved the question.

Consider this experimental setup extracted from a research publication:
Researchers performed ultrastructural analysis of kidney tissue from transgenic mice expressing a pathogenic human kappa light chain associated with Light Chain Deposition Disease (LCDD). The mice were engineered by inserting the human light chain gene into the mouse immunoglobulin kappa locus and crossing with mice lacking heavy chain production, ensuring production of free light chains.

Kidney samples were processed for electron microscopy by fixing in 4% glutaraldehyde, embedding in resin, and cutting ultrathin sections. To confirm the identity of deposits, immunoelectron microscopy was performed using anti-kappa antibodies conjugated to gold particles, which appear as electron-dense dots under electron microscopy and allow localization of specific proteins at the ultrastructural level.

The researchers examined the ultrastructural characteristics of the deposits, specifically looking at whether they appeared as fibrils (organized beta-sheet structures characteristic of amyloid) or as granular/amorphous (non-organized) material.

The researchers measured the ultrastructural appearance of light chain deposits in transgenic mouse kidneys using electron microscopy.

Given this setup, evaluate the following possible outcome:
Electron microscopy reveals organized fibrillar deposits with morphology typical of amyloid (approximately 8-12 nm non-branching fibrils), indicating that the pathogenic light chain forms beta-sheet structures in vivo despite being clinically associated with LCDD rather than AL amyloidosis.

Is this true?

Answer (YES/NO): NO